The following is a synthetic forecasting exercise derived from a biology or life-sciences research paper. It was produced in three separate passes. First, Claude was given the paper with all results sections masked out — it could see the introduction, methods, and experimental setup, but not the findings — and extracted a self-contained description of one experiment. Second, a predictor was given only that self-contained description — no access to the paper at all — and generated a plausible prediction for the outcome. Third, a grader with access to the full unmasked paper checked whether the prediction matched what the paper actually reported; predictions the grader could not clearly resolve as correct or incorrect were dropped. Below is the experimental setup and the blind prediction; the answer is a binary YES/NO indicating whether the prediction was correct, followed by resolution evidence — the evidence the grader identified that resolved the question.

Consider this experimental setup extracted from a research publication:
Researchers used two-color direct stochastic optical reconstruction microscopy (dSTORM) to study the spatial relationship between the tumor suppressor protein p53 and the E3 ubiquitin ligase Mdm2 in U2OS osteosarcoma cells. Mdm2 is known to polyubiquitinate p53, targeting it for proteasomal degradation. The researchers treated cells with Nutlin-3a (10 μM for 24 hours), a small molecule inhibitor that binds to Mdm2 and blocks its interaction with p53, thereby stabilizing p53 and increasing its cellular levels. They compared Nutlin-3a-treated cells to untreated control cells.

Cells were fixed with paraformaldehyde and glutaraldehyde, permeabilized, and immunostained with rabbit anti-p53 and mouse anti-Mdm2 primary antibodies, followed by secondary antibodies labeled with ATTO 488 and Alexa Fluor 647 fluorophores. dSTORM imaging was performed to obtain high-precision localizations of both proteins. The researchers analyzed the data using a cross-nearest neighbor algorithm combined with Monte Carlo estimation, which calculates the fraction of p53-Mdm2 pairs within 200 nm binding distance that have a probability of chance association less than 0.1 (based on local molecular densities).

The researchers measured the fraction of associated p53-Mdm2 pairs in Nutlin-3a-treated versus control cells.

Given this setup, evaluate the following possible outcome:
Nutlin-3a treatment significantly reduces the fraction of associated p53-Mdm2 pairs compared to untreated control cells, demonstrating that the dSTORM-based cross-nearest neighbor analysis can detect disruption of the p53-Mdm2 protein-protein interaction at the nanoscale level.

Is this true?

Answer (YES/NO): NO